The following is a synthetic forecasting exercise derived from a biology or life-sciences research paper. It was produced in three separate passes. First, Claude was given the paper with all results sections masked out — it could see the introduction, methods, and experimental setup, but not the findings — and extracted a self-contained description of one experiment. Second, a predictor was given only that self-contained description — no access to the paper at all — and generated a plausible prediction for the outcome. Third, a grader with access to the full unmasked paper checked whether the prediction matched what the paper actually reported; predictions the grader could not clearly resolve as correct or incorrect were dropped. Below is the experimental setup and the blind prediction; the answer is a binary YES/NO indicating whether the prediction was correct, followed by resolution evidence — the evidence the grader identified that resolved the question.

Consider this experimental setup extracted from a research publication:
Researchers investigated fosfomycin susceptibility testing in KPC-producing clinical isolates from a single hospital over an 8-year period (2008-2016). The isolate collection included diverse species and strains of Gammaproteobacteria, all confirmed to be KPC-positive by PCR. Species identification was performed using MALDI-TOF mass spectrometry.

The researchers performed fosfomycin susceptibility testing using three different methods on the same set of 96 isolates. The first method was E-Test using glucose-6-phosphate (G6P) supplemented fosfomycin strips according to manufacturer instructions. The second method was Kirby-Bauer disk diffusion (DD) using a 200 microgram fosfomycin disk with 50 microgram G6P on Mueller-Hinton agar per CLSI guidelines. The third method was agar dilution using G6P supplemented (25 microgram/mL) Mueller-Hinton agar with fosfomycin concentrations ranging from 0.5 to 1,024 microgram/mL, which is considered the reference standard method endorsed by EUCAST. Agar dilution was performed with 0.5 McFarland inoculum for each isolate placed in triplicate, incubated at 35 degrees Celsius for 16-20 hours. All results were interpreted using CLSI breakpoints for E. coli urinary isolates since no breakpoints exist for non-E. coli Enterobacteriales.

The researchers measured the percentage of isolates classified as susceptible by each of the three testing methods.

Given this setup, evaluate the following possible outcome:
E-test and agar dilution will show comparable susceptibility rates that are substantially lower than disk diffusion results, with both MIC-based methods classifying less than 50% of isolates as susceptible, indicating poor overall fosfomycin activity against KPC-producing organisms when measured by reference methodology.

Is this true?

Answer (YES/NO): NO